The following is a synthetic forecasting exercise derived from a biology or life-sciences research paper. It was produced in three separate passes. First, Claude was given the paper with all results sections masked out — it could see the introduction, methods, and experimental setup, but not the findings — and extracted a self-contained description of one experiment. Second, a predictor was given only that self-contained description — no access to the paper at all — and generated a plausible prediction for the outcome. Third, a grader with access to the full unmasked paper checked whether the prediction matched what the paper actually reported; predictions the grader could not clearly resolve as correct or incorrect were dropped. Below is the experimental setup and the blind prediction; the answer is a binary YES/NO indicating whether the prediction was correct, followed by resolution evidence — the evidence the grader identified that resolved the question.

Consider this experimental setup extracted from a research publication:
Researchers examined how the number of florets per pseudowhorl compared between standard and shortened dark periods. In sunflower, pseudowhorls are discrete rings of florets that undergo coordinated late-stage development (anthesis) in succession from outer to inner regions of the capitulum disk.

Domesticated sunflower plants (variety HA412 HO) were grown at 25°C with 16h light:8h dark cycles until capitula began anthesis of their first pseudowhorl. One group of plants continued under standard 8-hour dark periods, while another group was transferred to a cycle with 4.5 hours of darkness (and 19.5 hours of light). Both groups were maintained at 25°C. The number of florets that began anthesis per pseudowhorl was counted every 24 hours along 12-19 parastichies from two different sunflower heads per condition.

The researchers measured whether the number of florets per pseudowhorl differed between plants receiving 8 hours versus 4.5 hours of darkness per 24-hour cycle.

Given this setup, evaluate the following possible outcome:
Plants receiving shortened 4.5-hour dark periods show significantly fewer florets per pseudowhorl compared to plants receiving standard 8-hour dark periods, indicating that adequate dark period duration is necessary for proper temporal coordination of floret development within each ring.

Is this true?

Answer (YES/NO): NO